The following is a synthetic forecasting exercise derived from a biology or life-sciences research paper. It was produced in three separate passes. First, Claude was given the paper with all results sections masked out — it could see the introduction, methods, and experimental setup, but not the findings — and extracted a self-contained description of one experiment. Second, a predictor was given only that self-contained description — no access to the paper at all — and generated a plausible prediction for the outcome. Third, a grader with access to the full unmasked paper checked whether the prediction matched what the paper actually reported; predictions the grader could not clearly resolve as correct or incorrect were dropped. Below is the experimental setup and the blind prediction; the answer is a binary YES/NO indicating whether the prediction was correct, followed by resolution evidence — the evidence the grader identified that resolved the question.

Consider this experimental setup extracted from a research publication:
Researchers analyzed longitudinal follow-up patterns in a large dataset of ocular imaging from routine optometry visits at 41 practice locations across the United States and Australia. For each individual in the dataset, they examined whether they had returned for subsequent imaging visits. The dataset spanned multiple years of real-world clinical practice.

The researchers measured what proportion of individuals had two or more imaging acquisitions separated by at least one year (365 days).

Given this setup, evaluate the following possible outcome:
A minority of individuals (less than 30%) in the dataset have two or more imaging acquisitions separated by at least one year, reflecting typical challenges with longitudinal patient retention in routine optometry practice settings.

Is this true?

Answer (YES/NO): YES